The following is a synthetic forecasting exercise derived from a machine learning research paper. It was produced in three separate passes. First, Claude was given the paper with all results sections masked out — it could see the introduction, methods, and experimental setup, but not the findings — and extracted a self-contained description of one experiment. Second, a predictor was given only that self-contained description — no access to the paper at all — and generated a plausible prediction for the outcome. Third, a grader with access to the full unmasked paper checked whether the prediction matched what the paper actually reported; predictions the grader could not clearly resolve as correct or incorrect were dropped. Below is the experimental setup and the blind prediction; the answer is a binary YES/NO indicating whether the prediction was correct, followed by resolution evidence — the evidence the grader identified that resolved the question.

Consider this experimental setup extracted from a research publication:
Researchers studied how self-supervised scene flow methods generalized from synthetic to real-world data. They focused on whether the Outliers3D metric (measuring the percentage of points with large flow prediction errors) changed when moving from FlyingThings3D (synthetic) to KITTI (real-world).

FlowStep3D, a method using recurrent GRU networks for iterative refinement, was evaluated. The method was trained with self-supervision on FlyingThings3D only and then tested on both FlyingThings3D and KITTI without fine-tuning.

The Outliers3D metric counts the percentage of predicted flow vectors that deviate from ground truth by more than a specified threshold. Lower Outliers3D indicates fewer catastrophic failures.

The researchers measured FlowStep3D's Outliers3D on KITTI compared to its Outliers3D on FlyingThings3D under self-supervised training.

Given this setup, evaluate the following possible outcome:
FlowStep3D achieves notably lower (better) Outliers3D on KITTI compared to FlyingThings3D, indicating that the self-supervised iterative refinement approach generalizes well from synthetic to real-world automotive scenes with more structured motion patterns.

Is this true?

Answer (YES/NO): YES